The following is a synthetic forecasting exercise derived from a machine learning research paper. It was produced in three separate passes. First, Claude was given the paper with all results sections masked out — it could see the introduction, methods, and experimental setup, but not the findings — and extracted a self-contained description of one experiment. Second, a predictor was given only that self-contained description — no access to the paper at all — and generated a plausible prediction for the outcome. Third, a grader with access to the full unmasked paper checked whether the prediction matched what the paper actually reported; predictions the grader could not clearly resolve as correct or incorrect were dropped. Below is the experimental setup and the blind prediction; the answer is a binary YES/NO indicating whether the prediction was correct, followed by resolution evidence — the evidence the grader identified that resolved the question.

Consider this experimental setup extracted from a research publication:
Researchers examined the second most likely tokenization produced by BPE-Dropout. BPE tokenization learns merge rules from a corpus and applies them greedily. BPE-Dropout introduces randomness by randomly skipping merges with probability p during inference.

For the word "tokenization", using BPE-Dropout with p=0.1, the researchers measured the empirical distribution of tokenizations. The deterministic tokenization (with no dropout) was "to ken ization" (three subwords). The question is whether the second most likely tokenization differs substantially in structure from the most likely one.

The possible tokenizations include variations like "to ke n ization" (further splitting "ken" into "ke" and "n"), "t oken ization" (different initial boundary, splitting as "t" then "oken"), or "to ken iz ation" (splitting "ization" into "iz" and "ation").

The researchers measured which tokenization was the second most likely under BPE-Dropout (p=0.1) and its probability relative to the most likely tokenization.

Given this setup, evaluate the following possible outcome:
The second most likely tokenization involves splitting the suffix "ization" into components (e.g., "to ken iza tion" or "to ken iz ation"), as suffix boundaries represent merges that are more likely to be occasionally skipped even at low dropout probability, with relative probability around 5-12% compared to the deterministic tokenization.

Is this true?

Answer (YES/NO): NO